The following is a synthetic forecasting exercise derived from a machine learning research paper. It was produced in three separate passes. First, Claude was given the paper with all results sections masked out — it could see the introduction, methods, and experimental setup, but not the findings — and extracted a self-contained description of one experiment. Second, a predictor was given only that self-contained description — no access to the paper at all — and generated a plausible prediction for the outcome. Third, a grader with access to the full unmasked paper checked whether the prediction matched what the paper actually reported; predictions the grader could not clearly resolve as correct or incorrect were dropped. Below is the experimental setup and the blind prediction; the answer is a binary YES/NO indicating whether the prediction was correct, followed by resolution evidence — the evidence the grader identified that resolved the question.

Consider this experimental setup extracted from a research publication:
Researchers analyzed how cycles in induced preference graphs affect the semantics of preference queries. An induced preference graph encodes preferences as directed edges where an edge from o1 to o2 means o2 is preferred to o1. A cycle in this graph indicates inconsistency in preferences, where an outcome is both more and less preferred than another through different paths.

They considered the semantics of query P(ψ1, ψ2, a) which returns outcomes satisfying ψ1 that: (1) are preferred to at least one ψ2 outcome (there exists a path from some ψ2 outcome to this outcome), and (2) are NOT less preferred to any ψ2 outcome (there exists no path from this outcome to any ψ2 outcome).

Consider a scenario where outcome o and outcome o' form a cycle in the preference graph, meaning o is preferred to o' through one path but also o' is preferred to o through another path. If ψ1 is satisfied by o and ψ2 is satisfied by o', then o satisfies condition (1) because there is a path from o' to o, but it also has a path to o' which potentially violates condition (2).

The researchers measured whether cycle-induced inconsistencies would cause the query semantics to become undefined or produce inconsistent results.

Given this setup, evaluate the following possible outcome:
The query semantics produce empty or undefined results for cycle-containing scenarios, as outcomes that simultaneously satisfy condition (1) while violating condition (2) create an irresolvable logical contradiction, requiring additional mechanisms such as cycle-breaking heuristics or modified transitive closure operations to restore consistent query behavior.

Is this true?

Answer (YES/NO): NO